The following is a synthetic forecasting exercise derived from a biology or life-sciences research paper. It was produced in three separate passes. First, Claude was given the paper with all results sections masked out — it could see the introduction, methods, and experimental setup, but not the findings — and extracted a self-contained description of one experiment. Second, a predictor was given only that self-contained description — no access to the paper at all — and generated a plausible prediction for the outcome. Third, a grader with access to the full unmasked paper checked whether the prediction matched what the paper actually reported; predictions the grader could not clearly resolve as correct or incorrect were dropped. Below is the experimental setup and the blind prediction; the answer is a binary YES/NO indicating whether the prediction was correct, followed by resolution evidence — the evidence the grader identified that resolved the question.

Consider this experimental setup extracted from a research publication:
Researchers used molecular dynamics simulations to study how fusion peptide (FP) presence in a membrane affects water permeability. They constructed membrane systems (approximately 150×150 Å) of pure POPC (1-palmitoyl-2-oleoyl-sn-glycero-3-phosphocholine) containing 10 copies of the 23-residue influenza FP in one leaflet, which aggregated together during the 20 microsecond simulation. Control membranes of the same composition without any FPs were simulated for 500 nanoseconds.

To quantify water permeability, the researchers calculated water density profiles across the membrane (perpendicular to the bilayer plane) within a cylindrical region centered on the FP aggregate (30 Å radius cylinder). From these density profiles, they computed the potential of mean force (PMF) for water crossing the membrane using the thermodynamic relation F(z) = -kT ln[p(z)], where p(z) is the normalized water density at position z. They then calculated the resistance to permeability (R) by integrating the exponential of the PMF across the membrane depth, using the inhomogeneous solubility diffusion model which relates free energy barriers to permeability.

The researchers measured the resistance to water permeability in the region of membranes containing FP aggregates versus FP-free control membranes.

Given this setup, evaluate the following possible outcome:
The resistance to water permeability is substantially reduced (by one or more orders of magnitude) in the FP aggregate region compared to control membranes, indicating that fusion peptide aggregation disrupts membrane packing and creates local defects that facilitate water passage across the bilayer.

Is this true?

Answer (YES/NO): NO